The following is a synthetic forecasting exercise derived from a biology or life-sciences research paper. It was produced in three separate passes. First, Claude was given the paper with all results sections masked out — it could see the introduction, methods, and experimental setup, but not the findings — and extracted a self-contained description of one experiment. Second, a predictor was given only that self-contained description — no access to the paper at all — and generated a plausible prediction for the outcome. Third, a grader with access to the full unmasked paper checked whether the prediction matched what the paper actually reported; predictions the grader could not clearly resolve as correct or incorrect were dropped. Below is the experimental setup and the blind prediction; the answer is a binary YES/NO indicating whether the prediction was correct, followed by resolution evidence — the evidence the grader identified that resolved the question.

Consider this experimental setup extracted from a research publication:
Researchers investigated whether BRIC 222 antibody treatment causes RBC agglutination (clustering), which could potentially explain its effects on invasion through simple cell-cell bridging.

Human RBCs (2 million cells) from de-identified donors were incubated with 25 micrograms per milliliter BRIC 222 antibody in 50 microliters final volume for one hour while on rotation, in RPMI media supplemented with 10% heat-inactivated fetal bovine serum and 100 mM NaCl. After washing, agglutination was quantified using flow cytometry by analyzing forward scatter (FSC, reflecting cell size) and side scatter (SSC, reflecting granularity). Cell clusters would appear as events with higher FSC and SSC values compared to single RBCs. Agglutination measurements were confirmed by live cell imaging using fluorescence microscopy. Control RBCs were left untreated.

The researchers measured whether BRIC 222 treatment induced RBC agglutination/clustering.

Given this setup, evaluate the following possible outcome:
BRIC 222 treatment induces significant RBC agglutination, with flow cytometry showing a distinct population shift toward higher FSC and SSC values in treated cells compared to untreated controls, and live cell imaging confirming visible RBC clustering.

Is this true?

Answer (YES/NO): YES